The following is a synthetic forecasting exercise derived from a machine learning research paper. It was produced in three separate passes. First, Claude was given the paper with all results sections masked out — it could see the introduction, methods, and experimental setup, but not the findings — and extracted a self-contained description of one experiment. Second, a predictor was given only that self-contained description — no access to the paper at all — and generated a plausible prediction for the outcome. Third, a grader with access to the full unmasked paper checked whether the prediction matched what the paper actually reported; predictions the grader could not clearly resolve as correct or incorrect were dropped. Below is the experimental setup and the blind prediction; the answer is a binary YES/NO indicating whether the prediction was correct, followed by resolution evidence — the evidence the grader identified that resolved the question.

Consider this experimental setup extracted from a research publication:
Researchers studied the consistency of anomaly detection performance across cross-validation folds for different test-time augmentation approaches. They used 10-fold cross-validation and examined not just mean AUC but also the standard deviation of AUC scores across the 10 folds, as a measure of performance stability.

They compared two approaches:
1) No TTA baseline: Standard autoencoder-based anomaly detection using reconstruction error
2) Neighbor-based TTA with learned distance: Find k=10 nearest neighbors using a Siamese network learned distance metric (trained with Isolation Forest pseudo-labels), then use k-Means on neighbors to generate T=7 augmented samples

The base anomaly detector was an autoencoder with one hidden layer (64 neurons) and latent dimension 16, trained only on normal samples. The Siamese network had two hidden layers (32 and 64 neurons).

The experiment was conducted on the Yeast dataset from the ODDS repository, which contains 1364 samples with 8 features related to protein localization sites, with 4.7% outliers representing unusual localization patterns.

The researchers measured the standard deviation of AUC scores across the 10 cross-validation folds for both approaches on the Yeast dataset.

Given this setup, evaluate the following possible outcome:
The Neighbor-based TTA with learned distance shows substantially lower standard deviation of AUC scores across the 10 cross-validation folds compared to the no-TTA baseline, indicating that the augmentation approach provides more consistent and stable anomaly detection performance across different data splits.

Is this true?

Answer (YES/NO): YES